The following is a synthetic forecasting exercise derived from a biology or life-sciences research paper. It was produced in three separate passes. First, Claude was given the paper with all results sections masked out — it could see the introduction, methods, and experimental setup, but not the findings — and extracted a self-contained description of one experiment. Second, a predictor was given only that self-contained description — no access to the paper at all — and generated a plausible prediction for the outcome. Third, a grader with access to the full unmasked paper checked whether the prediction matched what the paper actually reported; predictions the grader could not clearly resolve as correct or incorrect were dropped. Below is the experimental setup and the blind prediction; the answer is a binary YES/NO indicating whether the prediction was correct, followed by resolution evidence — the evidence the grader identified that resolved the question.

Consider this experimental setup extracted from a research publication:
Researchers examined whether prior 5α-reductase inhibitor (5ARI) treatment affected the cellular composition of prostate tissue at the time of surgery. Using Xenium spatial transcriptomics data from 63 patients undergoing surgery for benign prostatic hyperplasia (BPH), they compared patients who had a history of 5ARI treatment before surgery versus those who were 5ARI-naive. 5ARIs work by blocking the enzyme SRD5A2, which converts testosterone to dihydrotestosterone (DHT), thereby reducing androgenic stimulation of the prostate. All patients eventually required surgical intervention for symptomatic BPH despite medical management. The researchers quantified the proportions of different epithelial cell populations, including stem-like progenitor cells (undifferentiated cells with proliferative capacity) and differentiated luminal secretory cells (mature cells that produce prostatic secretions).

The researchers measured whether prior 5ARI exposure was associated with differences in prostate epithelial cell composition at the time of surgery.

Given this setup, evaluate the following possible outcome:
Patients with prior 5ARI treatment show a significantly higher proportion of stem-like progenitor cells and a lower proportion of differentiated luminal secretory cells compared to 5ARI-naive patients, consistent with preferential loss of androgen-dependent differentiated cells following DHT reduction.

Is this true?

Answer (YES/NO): NO